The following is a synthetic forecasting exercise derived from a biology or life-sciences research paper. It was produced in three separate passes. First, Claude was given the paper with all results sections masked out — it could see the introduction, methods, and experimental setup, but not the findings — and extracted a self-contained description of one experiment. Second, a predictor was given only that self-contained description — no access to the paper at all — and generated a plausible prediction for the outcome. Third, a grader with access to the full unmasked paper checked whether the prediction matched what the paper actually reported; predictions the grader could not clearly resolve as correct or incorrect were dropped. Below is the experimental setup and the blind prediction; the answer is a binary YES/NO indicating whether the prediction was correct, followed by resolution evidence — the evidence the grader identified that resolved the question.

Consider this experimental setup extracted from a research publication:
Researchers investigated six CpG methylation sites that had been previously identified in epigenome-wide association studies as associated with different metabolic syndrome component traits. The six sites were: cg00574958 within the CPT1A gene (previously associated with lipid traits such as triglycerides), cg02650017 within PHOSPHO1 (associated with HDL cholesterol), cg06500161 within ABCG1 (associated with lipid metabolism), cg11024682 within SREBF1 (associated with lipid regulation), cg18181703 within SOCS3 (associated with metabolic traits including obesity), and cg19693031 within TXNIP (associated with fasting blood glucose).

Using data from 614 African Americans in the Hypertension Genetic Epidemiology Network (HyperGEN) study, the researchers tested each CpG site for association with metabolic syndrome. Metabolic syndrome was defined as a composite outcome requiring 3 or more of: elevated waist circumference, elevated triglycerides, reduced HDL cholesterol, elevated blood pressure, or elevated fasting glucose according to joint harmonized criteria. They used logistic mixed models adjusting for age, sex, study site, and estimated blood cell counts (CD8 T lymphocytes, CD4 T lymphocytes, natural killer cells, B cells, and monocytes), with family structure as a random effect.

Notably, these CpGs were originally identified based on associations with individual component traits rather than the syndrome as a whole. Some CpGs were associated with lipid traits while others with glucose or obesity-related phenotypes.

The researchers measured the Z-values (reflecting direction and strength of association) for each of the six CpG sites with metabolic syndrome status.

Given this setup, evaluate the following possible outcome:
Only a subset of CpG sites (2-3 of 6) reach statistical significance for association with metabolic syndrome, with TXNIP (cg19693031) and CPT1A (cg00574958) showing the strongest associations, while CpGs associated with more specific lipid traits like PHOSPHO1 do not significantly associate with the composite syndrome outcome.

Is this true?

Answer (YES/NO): NO